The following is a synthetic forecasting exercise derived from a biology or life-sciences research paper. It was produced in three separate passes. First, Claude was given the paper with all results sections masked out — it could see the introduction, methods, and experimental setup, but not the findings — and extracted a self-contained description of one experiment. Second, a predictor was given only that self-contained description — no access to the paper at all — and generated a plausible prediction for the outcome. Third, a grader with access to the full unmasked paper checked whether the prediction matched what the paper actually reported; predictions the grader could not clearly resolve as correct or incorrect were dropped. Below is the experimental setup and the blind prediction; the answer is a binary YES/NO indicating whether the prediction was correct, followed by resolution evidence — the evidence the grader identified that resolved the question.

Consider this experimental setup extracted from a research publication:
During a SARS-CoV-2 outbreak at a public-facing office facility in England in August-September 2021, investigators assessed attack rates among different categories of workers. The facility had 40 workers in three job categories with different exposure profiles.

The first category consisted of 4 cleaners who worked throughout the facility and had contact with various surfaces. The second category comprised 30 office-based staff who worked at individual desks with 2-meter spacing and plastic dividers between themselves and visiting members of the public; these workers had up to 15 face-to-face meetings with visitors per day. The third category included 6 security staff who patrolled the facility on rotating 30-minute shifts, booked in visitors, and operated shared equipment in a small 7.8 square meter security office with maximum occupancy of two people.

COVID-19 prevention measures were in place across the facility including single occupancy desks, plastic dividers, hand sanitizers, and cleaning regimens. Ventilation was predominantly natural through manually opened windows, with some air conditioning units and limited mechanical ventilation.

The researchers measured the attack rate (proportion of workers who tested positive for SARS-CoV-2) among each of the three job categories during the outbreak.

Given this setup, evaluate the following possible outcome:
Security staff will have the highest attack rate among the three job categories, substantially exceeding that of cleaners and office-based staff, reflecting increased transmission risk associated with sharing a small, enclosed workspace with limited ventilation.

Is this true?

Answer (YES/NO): NO